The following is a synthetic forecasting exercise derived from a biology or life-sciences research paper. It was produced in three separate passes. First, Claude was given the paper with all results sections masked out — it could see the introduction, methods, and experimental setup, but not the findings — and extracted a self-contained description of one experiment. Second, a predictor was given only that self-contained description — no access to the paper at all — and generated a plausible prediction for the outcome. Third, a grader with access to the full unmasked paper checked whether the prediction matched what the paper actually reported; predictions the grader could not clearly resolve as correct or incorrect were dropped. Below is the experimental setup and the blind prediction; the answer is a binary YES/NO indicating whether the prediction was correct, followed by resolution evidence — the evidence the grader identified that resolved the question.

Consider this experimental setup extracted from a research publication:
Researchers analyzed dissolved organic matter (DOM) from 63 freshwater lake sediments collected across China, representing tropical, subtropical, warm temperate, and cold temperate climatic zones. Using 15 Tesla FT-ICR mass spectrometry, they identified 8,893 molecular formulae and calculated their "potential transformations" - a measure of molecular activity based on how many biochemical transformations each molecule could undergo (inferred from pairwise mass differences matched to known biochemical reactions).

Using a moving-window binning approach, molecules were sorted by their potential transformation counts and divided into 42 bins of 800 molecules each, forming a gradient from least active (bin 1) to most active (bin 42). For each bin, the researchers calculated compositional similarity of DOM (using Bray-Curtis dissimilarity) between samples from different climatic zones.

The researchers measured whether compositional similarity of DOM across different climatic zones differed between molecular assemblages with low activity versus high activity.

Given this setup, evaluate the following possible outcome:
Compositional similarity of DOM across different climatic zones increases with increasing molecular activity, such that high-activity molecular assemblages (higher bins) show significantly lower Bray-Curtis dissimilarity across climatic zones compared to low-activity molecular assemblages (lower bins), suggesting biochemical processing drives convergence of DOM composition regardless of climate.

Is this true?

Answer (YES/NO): YES